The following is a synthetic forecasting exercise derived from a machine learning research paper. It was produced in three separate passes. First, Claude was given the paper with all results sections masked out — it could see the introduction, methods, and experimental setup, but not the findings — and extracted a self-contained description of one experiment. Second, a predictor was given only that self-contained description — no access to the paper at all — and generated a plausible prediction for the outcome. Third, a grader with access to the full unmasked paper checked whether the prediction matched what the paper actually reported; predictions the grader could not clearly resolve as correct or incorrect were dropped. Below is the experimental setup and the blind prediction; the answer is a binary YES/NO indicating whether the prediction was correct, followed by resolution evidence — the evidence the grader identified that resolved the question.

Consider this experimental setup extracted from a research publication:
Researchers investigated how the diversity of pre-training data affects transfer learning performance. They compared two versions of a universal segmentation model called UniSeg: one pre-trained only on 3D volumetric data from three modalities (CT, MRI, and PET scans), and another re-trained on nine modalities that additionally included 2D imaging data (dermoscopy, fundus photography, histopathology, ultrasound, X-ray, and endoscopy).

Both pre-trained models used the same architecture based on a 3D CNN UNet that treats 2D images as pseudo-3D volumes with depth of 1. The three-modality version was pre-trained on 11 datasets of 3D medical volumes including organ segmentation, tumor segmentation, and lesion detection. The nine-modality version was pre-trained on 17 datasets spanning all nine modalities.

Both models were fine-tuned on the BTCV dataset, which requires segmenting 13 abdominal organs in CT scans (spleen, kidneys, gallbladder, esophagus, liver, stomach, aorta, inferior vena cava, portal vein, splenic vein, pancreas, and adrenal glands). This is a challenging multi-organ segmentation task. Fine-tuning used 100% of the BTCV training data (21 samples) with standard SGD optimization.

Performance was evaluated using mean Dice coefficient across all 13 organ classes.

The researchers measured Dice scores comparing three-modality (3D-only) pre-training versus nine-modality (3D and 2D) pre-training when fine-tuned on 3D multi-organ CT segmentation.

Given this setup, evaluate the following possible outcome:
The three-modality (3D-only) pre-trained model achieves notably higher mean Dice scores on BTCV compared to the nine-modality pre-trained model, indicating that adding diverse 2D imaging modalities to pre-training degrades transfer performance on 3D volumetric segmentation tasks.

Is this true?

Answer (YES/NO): NO